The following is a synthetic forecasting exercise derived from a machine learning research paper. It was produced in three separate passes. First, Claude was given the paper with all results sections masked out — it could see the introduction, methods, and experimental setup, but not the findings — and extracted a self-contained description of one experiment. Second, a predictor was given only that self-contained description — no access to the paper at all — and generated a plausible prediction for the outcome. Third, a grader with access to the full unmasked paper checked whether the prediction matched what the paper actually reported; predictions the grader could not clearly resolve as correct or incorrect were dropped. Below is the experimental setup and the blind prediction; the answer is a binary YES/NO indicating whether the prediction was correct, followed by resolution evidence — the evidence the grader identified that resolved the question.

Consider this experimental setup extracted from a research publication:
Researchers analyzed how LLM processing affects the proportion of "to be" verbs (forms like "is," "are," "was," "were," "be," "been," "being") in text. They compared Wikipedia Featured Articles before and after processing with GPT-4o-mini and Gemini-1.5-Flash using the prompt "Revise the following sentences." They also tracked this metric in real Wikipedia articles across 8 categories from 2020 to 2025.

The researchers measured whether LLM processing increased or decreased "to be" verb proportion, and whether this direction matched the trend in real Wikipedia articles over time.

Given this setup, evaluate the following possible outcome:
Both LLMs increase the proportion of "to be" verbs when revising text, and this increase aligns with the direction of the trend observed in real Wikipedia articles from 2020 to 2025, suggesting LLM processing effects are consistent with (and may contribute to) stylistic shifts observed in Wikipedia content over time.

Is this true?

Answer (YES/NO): NO